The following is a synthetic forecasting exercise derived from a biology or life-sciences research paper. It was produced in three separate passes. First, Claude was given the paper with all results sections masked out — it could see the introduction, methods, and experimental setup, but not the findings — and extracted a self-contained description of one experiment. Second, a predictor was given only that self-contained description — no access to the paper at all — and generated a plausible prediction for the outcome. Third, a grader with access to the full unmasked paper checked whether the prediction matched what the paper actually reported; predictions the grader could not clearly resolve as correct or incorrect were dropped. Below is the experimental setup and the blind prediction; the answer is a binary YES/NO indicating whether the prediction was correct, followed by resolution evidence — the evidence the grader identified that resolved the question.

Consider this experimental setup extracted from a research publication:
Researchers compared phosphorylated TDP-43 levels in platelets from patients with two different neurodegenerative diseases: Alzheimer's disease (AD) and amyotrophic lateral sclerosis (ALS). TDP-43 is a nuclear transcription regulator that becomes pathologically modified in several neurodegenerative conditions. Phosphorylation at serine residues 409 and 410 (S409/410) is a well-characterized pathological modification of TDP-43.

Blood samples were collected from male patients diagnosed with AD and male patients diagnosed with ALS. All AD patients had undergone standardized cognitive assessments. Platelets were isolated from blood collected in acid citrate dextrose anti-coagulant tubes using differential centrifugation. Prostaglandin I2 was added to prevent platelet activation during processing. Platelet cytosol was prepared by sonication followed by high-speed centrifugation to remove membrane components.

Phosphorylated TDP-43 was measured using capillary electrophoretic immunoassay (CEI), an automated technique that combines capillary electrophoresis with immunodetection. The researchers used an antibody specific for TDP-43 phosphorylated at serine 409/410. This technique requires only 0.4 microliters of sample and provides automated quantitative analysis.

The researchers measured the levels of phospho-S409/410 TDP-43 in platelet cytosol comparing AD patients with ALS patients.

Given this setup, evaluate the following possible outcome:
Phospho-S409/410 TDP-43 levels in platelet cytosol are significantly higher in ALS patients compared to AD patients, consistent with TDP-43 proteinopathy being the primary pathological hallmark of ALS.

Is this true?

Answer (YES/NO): NO